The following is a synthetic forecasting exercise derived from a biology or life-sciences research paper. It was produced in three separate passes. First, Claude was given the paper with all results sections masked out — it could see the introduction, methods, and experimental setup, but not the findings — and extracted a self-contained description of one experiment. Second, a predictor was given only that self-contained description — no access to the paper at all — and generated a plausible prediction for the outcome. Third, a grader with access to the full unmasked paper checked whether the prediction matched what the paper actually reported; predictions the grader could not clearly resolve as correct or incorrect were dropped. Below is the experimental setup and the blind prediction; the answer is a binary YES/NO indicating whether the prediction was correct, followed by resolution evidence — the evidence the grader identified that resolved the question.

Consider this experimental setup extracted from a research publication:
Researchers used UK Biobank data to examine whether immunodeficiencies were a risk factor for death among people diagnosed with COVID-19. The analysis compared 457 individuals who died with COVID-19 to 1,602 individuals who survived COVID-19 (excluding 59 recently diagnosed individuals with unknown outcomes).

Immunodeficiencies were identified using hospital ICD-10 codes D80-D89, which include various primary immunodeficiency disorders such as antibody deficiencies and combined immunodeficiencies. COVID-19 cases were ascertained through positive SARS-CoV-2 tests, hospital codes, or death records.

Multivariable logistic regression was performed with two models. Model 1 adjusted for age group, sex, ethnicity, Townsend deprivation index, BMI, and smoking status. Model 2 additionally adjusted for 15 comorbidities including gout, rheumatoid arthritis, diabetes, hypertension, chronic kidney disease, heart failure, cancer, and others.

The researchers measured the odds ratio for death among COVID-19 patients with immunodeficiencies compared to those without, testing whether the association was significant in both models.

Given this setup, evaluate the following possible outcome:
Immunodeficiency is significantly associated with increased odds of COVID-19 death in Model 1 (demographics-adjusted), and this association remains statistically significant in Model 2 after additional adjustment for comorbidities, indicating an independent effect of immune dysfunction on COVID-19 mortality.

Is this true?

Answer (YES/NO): YES